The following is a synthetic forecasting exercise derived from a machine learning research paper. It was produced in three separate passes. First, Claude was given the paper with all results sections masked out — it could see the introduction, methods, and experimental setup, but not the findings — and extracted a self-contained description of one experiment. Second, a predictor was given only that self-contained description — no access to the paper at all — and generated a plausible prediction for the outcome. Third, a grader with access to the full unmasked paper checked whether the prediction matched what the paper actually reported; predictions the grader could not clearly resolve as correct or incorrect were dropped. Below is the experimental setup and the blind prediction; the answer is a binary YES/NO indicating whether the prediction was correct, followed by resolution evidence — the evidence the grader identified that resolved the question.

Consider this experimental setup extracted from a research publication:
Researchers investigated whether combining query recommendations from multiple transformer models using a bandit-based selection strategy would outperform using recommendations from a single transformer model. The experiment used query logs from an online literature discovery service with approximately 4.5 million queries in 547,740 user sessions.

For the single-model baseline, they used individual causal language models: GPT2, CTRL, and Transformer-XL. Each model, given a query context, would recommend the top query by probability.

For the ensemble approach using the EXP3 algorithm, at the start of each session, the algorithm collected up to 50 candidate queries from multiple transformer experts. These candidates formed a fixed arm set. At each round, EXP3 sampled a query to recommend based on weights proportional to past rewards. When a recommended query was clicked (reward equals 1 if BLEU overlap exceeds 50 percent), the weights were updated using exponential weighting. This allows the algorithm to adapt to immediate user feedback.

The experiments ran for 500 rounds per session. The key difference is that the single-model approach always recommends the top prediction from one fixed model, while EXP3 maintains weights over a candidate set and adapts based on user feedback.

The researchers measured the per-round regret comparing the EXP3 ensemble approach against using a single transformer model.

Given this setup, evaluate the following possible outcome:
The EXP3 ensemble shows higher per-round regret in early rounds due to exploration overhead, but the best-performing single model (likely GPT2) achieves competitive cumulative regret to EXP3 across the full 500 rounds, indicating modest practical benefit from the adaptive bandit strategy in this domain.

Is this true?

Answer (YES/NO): NO